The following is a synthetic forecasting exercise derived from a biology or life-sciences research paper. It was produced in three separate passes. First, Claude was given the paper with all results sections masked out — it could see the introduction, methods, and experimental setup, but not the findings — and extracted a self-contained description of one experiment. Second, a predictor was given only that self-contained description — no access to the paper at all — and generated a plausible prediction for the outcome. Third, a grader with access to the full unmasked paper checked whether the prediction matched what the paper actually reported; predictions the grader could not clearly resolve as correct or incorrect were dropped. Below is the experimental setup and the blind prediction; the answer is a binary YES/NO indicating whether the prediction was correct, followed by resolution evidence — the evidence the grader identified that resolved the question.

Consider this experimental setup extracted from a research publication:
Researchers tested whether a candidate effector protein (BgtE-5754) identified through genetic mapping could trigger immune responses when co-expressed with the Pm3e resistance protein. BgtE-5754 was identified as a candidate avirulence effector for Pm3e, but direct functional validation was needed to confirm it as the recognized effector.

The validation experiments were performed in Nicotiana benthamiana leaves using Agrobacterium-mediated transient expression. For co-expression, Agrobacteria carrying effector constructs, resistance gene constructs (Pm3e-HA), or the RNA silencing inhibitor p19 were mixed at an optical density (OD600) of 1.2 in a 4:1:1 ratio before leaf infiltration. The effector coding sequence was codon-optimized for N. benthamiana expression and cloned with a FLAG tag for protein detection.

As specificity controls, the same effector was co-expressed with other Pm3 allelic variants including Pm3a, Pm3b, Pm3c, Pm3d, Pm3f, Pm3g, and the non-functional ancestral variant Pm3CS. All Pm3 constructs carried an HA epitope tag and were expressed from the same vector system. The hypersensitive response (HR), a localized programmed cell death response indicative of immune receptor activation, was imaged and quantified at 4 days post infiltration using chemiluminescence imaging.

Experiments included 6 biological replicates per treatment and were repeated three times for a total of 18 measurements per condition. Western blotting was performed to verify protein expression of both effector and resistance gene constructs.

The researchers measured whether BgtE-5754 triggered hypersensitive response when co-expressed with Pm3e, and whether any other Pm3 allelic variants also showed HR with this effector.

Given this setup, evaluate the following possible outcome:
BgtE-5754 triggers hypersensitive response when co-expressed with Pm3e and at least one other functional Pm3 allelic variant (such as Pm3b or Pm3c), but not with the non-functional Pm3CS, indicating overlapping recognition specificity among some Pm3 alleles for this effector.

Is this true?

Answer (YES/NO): NO